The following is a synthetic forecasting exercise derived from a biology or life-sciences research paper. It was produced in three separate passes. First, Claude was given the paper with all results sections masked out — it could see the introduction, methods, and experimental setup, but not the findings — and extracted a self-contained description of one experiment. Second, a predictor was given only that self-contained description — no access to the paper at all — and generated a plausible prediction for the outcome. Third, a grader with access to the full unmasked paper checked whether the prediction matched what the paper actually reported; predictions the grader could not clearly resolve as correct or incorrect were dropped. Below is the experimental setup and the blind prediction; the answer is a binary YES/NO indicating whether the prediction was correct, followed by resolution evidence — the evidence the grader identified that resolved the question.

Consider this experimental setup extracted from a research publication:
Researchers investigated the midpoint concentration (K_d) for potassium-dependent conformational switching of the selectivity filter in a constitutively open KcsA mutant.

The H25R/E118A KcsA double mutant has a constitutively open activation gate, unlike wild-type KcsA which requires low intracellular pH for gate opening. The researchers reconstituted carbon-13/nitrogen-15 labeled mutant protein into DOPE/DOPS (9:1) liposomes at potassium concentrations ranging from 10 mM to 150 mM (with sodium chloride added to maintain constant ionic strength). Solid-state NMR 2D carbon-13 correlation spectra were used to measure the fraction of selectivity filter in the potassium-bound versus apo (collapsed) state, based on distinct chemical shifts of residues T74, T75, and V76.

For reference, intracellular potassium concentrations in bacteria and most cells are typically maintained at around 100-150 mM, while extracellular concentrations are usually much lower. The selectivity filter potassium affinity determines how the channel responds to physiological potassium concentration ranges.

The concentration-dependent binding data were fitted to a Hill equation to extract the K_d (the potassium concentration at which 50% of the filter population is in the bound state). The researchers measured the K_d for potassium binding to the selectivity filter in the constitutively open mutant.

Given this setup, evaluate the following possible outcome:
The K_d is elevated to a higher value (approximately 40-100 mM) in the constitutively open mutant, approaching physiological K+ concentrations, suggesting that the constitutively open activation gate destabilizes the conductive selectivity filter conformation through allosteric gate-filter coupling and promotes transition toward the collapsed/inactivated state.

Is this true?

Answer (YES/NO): YES